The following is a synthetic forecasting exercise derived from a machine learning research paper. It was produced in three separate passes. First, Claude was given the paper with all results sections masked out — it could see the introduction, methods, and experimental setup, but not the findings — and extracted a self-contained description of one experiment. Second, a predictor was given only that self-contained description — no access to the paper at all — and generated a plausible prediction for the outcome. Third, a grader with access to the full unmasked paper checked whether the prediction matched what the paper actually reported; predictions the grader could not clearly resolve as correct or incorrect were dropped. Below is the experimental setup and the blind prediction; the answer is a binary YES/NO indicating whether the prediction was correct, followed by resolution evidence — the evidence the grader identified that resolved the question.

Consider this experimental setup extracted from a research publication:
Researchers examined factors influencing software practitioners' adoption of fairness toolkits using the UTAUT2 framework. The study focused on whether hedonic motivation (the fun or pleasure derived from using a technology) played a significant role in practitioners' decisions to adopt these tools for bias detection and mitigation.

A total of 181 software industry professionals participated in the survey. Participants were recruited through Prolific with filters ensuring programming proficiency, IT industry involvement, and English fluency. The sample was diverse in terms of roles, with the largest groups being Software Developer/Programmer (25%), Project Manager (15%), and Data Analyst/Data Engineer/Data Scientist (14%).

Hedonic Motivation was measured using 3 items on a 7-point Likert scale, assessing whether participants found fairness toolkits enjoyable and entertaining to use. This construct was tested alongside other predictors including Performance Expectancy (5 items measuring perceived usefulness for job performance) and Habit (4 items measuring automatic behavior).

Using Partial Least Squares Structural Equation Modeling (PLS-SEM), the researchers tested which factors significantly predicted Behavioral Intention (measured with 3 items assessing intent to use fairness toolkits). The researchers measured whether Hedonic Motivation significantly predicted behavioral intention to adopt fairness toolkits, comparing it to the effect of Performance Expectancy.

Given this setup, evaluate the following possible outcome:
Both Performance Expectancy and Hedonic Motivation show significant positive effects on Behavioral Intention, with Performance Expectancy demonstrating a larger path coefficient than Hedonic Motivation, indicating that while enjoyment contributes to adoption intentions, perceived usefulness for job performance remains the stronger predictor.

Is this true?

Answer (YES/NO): NO